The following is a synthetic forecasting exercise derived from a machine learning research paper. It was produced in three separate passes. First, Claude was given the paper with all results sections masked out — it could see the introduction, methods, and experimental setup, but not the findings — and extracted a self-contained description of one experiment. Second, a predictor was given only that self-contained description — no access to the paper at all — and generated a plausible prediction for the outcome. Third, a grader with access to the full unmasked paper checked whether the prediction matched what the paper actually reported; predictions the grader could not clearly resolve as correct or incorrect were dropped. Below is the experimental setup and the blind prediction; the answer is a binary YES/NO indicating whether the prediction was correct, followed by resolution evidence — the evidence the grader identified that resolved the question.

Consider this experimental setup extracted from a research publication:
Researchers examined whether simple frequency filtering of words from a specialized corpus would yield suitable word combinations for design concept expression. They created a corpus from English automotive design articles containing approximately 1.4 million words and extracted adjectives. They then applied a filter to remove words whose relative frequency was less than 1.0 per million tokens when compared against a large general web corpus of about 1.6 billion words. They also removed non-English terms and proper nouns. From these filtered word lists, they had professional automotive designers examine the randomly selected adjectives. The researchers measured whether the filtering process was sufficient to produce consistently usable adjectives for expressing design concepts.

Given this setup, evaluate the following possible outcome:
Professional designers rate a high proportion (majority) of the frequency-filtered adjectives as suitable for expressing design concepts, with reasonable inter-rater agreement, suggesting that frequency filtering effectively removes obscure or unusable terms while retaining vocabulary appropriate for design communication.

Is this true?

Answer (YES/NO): NO